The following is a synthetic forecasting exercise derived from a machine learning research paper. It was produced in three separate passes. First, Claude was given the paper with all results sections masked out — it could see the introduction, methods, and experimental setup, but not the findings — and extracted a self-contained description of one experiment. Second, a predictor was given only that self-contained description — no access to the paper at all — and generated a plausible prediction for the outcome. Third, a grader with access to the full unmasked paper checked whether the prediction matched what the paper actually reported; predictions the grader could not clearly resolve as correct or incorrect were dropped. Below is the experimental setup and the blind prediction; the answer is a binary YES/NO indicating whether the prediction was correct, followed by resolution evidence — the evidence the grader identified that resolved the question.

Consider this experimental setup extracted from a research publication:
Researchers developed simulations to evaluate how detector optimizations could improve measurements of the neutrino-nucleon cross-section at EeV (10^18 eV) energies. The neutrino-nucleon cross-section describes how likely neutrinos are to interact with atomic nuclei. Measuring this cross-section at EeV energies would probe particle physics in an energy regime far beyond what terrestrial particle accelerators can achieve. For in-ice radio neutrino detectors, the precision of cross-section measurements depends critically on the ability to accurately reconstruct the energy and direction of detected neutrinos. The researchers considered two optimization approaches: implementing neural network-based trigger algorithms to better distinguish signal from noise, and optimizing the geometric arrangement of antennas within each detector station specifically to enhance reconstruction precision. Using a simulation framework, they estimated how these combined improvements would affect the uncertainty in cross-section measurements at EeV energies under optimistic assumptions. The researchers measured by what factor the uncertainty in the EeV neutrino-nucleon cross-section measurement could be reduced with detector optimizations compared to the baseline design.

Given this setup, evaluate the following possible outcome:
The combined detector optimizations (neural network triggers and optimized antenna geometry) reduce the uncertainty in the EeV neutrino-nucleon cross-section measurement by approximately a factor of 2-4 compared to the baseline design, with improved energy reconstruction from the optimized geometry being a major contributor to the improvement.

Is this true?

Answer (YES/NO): NO